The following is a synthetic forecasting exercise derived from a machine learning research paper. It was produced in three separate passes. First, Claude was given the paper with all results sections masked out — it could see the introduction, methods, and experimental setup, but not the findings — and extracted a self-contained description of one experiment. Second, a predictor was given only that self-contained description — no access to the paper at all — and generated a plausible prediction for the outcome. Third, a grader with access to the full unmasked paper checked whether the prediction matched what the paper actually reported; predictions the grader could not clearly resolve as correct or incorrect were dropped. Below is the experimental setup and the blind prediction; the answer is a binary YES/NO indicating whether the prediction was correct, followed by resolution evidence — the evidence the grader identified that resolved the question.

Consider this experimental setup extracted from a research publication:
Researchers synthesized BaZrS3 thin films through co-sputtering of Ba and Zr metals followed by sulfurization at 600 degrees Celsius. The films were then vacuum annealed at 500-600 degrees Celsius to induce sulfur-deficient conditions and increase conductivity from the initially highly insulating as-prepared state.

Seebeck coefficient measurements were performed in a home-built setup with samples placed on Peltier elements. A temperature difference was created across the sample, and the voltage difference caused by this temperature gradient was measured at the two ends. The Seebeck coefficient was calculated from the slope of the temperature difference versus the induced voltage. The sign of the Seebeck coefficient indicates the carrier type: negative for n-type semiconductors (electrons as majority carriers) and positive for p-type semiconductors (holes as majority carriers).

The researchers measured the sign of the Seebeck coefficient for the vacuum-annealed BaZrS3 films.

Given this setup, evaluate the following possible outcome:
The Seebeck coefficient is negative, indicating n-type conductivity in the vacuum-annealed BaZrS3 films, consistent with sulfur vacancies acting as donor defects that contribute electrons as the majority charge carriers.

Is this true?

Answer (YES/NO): YES